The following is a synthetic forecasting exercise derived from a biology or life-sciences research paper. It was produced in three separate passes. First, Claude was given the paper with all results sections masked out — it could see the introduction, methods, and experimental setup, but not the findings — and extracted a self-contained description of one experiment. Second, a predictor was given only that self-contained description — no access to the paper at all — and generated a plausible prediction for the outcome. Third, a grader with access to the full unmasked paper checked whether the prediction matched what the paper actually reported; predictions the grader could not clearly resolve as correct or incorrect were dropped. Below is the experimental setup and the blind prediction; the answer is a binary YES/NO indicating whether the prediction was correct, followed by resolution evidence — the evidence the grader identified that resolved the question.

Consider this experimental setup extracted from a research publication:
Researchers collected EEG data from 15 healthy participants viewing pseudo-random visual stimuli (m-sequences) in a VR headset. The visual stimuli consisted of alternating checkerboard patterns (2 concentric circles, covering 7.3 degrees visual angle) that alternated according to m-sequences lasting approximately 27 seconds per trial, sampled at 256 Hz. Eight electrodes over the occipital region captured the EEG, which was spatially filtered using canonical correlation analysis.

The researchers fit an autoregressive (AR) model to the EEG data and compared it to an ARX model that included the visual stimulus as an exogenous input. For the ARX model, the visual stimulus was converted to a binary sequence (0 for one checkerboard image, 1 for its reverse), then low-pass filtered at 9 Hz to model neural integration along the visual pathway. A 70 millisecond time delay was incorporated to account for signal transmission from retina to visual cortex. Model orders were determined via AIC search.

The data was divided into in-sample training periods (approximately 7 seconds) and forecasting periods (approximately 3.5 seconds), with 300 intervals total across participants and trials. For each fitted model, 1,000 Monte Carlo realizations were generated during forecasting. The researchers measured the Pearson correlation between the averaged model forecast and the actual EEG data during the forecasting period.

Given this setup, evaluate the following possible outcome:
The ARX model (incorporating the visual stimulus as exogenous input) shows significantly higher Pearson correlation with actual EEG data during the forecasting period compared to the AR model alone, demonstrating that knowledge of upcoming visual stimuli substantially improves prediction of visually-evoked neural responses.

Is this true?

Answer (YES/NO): NO